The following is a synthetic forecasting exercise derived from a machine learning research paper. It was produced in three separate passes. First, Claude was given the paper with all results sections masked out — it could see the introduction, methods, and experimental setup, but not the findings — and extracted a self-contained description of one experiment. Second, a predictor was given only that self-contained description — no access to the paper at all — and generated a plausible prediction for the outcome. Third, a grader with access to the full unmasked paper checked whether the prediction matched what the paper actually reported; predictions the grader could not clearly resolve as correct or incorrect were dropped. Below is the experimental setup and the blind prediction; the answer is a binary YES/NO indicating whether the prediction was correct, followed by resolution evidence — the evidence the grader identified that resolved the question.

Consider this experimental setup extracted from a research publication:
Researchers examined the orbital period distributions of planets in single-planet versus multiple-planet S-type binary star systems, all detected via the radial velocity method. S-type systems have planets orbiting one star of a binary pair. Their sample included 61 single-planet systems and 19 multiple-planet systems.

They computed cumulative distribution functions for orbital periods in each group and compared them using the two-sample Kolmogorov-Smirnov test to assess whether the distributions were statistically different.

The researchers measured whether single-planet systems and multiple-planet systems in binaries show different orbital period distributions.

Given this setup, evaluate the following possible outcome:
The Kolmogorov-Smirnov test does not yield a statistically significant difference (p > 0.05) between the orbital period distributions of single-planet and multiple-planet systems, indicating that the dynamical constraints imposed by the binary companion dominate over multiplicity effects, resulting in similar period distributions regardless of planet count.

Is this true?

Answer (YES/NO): YES